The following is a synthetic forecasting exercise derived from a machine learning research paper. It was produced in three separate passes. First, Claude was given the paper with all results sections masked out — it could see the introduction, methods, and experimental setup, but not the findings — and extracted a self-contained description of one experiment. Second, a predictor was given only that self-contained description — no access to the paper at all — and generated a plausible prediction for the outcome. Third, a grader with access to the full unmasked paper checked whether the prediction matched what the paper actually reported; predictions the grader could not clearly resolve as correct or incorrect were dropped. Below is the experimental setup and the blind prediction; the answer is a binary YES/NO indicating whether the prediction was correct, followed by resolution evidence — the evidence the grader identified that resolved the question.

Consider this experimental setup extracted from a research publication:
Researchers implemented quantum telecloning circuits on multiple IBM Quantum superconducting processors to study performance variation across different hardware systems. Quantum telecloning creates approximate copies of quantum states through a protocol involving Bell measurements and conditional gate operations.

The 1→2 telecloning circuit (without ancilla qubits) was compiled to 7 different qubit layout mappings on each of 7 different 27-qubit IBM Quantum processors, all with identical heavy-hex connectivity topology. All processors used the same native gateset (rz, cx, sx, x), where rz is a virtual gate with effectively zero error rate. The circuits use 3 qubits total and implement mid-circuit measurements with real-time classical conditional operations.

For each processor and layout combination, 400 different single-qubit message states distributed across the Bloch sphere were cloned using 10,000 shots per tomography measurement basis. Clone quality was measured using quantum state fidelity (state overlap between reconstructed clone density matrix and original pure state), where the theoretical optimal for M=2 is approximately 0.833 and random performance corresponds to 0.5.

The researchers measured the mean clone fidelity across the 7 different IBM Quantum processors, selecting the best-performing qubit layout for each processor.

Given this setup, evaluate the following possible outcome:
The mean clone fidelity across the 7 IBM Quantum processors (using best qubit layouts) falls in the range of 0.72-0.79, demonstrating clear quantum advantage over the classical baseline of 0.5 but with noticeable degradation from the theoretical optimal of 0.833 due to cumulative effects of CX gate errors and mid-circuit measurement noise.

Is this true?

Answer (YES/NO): NO